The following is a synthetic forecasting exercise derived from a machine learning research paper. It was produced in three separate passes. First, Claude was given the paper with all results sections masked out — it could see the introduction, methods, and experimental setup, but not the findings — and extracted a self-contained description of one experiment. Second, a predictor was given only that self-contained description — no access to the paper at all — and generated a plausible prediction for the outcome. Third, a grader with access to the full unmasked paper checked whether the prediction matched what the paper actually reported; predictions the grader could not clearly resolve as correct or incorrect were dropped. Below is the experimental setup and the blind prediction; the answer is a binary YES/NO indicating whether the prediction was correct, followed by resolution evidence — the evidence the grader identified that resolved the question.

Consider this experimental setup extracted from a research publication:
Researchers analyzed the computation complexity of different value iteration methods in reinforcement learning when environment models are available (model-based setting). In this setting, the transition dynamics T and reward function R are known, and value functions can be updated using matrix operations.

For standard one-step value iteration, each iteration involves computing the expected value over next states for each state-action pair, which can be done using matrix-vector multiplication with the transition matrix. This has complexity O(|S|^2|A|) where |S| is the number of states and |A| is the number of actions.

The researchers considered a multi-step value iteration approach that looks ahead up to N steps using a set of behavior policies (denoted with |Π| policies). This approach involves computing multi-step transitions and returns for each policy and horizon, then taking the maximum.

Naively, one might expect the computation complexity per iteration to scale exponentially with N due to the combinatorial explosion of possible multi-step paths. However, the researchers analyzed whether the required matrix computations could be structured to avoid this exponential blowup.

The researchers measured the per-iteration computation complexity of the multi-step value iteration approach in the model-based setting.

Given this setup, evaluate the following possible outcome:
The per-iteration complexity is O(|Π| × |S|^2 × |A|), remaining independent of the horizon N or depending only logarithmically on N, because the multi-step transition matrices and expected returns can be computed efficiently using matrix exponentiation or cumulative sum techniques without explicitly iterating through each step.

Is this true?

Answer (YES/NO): NO